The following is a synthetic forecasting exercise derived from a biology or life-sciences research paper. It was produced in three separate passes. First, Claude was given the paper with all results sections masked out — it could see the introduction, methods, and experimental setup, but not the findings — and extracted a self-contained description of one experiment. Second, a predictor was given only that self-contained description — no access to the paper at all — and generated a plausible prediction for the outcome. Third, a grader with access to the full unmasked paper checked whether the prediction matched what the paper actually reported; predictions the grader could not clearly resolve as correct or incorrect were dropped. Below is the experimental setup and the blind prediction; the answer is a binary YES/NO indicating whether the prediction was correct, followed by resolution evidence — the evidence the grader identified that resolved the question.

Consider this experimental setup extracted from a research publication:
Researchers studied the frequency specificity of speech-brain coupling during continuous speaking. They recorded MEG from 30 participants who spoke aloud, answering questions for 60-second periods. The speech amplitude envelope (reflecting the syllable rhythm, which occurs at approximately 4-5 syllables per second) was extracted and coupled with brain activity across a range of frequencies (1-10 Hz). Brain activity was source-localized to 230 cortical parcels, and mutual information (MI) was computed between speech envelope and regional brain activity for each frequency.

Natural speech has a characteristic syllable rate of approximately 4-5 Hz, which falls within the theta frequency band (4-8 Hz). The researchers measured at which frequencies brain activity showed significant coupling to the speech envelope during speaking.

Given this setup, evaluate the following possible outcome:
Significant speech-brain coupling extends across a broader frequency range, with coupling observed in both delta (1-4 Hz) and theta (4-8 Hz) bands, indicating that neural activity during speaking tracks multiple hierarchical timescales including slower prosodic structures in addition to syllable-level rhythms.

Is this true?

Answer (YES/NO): YES